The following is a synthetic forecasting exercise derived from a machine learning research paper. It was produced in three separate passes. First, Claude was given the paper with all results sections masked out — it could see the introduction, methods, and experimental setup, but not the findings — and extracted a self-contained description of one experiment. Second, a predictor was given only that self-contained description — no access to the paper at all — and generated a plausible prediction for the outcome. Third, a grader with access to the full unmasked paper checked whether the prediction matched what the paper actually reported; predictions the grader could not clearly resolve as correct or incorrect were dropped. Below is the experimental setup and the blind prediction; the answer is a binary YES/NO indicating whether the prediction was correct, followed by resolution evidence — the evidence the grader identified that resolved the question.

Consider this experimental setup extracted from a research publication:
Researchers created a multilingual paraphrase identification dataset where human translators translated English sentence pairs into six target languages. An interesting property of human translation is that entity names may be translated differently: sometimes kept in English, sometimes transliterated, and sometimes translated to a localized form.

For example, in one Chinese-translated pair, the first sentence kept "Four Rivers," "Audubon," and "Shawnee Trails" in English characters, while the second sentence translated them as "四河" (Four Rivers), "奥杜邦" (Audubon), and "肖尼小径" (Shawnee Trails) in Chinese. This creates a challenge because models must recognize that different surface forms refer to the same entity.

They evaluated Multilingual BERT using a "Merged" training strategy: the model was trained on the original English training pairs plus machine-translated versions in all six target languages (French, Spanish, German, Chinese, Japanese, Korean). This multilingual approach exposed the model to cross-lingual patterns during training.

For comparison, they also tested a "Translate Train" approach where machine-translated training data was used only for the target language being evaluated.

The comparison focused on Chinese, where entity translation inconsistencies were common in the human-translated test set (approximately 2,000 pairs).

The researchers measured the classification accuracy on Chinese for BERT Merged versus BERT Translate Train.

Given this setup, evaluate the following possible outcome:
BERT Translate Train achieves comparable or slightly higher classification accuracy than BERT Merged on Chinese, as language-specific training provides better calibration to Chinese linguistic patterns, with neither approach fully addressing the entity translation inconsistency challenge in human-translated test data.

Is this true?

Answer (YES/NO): NO